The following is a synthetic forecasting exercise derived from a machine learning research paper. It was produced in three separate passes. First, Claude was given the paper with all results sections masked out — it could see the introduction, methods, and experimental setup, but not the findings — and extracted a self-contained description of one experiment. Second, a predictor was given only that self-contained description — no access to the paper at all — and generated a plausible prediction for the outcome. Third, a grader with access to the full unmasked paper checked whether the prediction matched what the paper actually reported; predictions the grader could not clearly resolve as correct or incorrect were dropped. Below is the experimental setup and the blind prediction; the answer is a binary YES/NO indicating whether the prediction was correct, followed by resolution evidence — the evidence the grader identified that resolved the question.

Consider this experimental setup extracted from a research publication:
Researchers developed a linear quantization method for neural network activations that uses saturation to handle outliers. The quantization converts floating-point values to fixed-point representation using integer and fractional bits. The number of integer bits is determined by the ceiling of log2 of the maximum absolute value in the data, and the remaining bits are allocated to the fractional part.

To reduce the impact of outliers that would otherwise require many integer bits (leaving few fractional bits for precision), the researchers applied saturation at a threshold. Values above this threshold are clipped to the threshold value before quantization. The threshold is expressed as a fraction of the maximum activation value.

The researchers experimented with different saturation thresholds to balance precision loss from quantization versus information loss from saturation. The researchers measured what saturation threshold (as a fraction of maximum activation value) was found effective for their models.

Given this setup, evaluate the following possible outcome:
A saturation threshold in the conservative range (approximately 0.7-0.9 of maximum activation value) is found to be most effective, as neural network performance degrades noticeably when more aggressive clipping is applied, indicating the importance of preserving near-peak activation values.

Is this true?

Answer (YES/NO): NO